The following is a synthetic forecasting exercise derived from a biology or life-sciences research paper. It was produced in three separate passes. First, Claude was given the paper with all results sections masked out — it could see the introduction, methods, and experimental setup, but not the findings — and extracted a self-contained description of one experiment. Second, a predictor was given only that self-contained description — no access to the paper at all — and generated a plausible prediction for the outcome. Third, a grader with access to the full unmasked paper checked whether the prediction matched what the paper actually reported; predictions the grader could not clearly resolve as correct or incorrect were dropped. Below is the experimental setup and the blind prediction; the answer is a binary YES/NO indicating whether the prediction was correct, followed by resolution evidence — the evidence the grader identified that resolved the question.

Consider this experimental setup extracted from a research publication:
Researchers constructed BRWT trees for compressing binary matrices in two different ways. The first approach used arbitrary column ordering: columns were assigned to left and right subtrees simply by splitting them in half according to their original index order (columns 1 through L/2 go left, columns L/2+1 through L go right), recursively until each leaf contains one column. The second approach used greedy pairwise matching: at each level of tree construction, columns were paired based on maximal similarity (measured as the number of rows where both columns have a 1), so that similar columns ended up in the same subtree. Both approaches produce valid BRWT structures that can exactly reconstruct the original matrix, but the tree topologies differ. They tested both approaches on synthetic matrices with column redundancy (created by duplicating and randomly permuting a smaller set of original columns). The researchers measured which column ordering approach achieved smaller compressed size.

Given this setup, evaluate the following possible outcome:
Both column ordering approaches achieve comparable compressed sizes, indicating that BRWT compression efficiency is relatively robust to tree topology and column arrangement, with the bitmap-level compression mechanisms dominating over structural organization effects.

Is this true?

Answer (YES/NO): NO